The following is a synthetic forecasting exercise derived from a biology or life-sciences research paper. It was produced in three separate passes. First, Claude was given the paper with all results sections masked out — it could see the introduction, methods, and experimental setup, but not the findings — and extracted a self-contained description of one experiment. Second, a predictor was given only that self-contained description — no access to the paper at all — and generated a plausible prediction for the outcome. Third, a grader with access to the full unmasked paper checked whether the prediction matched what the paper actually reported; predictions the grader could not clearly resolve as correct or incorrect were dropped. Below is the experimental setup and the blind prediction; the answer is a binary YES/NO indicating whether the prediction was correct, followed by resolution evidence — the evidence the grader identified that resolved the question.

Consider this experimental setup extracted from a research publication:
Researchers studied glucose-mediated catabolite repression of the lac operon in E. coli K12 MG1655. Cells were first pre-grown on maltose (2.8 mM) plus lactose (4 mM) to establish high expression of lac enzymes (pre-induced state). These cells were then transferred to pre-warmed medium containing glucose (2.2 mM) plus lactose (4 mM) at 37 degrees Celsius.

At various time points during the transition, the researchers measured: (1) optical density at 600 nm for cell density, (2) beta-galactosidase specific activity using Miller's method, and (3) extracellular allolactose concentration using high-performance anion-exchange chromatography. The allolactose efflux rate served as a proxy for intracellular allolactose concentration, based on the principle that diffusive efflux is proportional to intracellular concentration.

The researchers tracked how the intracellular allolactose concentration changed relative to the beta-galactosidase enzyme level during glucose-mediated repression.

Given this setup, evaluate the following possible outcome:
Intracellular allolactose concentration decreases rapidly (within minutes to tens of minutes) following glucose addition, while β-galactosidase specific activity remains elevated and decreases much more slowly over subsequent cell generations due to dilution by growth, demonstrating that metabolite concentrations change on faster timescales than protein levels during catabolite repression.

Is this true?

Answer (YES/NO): YES